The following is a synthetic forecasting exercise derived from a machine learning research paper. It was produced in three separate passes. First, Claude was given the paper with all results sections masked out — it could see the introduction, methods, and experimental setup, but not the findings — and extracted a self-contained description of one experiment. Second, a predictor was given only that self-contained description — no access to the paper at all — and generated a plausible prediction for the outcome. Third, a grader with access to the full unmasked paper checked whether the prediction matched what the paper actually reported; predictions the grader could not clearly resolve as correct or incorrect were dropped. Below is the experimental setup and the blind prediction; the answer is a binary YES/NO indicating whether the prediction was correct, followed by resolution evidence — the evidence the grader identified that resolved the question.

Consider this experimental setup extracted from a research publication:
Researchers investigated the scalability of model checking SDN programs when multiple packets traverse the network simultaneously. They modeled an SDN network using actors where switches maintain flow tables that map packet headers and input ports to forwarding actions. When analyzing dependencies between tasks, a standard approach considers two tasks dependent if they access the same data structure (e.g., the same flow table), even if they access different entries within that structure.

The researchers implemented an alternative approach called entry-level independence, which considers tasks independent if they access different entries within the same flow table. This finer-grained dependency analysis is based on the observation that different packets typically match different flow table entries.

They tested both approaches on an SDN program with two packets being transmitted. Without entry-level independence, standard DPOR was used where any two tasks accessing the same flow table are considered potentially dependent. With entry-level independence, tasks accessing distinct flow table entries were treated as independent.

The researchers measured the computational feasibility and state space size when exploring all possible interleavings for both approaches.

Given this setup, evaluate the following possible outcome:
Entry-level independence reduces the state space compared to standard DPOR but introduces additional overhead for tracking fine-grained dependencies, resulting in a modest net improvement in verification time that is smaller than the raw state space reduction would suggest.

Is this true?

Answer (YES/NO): NO